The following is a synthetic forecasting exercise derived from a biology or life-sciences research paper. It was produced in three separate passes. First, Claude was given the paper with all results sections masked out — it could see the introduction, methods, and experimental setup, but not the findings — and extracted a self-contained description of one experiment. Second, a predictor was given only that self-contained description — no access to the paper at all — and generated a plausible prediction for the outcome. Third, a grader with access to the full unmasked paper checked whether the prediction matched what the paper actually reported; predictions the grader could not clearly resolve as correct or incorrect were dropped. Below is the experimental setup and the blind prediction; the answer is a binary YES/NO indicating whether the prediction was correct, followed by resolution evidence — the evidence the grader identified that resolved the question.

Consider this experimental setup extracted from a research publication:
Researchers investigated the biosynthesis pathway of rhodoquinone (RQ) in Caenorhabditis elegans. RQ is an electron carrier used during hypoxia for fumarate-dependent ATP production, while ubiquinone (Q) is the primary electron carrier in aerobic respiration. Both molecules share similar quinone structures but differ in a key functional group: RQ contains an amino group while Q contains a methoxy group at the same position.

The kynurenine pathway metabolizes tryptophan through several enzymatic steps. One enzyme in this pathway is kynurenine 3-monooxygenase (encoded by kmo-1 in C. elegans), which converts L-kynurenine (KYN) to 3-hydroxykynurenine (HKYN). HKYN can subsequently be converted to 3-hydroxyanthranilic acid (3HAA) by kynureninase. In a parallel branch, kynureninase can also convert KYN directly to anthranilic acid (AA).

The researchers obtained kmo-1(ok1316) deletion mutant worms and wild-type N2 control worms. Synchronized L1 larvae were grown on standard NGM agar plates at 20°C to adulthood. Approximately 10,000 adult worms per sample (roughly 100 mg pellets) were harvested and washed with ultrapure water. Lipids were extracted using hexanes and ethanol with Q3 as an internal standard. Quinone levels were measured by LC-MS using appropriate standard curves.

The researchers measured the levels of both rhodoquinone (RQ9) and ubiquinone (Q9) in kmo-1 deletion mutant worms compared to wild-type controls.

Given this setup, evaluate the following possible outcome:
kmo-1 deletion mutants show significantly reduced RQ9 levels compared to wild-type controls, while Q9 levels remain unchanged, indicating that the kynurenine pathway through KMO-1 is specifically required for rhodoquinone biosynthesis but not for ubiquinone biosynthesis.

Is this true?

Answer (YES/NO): NO